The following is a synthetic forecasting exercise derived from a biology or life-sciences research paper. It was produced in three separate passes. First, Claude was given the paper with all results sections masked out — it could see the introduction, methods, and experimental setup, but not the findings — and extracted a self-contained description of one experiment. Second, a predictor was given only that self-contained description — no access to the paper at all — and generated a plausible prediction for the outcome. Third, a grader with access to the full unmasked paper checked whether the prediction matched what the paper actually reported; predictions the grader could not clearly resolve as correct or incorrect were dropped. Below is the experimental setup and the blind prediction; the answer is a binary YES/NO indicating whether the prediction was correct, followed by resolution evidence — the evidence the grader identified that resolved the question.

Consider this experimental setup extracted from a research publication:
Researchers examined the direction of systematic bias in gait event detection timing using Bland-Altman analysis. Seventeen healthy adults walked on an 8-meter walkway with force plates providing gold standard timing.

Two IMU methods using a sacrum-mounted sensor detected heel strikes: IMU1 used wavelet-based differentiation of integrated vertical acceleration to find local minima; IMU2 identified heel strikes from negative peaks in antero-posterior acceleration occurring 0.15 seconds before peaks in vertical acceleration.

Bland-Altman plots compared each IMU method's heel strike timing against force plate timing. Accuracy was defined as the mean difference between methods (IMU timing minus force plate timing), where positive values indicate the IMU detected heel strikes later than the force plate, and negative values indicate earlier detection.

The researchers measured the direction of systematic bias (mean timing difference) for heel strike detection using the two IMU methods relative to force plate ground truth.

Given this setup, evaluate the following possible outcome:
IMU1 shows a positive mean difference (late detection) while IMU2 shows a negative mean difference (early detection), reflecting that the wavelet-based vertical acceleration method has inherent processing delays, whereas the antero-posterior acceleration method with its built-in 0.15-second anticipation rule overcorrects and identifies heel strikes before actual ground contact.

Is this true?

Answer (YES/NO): NO